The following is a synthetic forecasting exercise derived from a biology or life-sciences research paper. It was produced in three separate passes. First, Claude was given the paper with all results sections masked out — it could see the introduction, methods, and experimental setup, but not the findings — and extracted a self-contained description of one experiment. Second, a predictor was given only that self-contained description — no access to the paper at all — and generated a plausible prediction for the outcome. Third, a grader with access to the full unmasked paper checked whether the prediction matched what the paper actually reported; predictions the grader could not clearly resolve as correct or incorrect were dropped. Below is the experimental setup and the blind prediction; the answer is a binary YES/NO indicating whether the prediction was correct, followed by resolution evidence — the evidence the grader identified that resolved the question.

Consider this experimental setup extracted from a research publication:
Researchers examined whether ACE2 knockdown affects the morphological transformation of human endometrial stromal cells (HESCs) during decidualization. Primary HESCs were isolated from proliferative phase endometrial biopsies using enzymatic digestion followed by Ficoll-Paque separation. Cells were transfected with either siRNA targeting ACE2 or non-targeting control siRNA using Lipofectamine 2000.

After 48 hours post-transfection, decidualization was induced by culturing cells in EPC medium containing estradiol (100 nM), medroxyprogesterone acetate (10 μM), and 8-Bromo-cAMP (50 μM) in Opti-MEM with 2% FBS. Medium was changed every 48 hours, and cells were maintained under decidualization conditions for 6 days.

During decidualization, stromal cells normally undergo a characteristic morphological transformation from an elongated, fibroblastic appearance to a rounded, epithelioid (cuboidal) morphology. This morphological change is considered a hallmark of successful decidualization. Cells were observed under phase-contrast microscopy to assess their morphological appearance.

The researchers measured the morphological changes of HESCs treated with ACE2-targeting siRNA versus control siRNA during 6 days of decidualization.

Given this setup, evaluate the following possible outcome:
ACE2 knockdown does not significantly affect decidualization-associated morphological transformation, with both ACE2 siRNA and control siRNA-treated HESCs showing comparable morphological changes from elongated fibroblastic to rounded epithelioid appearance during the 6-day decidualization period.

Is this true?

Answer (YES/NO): NO